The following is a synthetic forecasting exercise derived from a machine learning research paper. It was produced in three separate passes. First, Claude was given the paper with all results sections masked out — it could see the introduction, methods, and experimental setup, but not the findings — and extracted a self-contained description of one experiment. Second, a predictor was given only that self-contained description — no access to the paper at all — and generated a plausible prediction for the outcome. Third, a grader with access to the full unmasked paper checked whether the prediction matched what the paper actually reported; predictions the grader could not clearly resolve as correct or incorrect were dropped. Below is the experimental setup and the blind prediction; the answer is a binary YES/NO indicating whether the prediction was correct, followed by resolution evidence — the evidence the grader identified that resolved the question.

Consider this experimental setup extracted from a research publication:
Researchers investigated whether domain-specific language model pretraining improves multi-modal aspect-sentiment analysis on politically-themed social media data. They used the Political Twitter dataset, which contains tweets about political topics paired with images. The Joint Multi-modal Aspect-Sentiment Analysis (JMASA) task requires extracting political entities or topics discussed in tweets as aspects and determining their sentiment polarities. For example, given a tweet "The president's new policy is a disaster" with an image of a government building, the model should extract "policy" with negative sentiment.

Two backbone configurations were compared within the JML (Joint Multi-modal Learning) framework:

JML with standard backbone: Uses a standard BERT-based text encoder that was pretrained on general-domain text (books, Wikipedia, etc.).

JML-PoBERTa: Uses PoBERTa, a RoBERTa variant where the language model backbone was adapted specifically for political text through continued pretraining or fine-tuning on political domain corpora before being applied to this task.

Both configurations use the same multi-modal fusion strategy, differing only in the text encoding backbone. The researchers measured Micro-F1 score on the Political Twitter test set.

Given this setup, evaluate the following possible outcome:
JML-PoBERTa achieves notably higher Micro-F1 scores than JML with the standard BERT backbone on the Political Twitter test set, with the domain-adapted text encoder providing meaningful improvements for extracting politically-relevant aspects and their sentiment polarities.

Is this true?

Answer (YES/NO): NO